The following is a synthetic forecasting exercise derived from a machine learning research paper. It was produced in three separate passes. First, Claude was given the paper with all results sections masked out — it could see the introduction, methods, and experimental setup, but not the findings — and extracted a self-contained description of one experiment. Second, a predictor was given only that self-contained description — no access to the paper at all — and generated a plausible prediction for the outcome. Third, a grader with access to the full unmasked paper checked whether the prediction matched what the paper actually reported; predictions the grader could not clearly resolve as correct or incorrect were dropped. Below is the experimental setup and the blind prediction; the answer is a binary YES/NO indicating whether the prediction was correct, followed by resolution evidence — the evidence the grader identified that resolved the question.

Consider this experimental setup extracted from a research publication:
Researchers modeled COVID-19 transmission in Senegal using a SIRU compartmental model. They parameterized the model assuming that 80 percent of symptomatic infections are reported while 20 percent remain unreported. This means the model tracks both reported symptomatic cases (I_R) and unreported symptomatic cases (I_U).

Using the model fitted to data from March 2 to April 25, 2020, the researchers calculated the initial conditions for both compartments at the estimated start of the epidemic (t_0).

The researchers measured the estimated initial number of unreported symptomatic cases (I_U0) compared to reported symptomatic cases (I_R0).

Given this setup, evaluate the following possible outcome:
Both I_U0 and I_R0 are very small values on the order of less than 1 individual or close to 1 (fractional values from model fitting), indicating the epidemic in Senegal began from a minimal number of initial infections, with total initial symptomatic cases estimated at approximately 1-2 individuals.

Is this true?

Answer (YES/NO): NO